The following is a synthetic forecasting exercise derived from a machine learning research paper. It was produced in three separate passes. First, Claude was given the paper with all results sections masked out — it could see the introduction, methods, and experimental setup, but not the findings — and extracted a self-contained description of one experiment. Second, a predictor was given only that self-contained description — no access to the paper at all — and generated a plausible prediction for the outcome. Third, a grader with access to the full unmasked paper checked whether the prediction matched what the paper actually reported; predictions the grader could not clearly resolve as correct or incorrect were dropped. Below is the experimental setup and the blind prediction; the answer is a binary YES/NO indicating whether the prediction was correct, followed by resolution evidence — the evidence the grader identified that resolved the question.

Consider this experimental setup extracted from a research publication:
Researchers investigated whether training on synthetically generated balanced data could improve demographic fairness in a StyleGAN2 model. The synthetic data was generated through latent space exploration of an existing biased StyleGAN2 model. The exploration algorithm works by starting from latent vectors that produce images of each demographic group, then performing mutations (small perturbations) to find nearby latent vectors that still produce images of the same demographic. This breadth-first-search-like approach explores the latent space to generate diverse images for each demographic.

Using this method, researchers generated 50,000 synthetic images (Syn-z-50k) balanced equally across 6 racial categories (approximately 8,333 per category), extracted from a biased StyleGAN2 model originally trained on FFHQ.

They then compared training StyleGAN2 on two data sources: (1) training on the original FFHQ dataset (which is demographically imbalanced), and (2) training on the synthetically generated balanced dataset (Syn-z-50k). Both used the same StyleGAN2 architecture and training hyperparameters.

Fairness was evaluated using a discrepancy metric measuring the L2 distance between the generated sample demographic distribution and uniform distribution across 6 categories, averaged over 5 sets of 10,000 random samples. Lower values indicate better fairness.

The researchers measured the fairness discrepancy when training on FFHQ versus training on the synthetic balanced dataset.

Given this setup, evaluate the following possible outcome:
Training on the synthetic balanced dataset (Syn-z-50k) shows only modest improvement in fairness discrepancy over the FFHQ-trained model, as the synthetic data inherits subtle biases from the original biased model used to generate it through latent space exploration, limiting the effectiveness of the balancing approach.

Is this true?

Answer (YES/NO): NO